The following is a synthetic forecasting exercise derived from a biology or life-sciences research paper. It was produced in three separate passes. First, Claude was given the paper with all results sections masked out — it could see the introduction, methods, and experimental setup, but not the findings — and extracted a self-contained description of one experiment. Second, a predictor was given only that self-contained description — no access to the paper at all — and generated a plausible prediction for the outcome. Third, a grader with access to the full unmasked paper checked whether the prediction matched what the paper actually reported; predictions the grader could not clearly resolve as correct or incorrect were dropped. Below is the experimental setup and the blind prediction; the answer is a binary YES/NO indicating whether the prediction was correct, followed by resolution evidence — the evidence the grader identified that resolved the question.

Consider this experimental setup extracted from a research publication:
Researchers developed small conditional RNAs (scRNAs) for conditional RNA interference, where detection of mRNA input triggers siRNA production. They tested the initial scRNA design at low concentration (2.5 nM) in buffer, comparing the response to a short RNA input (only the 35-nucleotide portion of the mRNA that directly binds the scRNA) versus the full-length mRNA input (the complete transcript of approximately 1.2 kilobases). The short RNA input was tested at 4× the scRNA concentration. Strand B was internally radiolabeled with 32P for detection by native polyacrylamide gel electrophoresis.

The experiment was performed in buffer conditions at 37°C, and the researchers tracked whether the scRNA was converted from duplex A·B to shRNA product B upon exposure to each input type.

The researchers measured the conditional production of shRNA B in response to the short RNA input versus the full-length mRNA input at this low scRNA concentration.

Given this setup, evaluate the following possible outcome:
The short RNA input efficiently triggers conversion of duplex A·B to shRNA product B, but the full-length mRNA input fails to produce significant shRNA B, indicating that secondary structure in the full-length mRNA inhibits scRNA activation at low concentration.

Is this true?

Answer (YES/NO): YES